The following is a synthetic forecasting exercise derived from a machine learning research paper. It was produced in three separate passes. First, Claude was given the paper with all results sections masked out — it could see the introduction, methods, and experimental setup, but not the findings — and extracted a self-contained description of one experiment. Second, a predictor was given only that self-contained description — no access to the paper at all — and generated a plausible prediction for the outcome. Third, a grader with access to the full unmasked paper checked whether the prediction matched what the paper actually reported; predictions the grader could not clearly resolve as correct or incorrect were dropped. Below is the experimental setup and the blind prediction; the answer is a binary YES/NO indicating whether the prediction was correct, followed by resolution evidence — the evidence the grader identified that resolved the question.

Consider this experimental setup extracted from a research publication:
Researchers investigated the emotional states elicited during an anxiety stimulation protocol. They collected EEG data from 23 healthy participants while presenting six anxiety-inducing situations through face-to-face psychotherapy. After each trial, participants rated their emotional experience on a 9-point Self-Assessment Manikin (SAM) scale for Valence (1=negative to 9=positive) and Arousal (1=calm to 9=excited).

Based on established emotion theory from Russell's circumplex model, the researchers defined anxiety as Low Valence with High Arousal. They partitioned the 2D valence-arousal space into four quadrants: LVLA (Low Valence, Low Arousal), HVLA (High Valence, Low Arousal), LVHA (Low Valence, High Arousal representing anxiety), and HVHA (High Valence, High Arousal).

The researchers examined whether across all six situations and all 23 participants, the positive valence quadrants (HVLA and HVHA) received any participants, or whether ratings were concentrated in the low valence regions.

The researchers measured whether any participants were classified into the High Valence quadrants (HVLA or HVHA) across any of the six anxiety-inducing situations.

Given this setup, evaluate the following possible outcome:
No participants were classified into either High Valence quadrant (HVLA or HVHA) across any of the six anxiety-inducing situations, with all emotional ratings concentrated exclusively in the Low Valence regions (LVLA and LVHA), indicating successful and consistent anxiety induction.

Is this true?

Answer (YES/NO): YES